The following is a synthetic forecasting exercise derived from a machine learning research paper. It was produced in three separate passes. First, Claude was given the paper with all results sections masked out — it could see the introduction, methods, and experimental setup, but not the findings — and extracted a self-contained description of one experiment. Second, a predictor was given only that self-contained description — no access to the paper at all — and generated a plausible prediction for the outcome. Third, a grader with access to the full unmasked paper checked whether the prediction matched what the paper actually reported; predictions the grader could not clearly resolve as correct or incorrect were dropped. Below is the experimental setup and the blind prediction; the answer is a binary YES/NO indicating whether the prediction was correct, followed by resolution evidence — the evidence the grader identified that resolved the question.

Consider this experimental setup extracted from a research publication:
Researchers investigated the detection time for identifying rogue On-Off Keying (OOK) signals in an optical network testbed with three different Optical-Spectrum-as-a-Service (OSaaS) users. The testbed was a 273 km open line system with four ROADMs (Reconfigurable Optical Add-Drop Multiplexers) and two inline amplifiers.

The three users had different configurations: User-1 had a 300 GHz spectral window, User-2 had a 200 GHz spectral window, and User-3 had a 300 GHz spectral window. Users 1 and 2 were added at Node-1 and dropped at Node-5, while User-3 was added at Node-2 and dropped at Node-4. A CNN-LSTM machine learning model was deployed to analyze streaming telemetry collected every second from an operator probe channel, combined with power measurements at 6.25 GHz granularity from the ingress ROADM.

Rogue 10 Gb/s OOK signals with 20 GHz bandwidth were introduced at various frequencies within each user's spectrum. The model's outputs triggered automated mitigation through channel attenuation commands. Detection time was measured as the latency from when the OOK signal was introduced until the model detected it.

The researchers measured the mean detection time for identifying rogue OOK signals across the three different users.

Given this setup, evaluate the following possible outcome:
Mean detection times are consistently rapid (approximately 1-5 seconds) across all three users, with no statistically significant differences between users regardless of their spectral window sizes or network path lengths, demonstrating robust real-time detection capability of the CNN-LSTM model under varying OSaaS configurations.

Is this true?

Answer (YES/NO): NO